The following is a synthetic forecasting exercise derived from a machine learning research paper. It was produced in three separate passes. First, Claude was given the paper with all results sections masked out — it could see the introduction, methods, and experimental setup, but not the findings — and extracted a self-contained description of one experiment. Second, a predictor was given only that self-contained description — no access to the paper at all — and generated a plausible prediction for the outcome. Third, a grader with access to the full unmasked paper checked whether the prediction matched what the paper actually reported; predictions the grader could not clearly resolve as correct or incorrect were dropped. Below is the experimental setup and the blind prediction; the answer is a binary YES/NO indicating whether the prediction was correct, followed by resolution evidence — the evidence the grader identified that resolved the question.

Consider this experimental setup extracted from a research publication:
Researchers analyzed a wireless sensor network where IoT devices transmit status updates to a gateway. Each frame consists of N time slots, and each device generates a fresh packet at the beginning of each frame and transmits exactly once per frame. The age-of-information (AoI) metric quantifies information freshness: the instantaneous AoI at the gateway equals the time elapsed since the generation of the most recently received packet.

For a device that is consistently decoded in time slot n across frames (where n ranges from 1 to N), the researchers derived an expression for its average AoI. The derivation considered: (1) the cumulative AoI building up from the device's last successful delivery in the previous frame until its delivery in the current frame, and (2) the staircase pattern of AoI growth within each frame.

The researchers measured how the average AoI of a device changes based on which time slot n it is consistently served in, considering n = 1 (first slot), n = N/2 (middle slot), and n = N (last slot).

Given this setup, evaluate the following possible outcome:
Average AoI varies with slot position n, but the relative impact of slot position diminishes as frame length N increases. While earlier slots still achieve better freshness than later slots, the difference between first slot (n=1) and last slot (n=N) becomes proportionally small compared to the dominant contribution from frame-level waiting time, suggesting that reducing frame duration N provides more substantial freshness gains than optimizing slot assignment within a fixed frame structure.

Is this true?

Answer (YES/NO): NO